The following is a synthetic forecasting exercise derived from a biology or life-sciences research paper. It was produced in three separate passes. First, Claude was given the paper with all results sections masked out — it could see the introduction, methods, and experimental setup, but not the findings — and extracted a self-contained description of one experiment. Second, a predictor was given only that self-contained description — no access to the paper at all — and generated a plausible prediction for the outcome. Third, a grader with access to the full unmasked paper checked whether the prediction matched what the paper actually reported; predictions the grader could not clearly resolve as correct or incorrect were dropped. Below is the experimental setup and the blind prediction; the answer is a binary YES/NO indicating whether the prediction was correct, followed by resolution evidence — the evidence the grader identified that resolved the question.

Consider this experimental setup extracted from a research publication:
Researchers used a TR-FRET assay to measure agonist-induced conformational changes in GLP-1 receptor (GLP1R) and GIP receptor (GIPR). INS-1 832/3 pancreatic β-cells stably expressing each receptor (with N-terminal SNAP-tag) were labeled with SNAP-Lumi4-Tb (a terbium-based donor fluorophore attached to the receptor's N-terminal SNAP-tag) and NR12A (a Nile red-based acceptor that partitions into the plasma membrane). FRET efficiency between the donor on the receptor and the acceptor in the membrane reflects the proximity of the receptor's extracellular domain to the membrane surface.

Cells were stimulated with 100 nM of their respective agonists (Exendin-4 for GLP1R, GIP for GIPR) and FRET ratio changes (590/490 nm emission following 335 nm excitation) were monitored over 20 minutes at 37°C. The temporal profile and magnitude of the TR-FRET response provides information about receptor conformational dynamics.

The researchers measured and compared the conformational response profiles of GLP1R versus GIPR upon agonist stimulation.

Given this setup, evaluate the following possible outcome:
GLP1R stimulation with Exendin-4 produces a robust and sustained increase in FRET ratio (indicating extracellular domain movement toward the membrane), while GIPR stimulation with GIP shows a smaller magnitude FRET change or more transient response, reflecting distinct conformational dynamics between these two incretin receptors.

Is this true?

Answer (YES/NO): YES